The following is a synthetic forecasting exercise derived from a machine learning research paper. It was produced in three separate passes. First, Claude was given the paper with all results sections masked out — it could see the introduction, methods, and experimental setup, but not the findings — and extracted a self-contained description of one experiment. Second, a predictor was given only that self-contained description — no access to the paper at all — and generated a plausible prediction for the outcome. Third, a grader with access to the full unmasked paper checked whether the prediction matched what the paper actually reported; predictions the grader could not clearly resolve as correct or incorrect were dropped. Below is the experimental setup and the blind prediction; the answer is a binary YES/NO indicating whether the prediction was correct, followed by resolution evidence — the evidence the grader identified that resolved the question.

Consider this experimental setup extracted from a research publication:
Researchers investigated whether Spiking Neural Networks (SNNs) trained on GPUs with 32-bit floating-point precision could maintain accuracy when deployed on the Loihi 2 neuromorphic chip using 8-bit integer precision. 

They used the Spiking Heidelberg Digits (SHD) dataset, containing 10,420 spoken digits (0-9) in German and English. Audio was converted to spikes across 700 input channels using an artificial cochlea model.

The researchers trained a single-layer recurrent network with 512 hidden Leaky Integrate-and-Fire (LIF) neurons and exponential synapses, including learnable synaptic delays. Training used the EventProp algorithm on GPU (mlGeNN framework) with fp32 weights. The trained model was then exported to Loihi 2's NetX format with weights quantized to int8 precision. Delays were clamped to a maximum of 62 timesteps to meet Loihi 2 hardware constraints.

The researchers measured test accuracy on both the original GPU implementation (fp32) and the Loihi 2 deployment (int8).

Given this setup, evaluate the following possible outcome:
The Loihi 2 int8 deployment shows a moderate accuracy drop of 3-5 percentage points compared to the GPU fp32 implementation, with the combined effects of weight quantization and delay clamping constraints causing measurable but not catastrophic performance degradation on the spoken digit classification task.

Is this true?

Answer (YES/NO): NO